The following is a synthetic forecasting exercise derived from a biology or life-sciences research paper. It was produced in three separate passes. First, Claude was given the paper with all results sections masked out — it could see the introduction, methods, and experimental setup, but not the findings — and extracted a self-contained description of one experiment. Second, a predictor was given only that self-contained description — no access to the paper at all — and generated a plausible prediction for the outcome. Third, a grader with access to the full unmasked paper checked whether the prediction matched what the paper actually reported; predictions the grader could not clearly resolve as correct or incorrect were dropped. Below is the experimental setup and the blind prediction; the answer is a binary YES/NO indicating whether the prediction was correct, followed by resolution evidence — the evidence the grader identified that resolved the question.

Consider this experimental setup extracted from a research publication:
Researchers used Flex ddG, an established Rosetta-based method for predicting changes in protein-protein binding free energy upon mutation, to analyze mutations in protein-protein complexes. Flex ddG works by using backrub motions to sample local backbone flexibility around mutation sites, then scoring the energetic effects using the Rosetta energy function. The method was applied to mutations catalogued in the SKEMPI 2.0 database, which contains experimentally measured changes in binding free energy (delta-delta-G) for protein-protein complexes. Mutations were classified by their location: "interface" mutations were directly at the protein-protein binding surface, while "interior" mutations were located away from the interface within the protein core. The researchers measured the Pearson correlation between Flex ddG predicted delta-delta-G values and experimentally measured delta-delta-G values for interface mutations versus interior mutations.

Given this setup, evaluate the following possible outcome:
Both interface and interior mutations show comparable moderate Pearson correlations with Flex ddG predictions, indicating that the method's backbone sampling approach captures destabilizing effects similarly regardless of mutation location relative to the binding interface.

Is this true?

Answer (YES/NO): NO